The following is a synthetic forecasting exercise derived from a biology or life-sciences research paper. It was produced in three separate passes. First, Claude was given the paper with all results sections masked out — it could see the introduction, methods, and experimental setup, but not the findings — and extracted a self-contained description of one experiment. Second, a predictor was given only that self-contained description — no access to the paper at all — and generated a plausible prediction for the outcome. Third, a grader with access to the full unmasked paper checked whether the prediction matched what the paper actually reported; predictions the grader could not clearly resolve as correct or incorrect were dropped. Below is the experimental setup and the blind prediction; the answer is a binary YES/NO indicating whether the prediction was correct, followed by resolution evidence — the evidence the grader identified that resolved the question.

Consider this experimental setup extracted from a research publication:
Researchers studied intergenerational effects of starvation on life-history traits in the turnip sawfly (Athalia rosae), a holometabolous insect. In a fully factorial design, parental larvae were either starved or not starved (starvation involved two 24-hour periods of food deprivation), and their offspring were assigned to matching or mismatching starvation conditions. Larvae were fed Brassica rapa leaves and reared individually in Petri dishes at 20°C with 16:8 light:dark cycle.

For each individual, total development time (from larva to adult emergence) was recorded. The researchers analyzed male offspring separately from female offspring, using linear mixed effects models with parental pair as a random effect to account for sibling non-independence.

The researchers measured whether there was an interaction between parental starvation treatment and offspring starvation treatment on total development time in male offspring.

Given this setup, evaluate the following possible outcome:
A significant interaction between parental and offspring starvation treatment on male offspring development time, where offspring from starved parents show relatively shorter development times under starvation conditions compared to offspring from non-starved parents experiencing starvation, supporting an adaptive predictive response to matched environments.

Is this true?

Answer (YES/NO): NO